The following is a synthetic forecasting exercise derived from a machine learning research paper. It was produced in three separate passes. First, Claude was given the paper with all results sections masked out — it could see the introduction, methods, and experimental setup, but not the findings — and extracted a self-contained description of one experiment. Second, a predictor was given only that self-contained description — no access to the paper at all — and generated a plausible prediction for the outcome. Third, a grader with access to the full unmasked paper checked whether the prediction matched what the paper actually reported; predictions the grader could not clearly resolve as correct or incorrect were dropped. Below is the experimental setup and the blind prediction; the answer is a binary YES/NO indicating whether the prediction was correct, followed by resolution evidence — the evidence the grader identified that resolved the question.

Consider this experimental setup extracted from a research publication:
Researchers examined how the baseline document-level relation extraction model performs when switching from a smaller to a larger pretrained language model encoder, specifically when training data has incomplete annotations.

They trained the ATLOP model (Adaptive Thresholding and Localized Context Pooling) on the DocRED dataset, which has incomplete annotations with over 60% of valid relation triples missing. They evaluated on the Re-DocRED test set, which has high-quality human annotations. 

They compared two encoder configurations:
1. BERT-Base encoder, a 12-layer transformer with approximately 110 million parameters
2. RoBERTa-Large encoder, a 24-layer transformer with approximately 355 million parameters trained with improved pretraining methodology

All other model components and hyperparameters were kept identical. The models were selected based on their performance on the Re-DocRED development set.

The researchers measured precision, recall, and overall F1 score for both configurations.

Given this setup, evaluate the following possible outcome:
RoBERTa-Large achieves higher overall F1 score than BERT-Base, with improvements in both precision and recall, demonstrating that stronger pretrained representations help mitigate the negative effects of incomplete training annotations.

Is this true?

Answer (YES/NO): YES